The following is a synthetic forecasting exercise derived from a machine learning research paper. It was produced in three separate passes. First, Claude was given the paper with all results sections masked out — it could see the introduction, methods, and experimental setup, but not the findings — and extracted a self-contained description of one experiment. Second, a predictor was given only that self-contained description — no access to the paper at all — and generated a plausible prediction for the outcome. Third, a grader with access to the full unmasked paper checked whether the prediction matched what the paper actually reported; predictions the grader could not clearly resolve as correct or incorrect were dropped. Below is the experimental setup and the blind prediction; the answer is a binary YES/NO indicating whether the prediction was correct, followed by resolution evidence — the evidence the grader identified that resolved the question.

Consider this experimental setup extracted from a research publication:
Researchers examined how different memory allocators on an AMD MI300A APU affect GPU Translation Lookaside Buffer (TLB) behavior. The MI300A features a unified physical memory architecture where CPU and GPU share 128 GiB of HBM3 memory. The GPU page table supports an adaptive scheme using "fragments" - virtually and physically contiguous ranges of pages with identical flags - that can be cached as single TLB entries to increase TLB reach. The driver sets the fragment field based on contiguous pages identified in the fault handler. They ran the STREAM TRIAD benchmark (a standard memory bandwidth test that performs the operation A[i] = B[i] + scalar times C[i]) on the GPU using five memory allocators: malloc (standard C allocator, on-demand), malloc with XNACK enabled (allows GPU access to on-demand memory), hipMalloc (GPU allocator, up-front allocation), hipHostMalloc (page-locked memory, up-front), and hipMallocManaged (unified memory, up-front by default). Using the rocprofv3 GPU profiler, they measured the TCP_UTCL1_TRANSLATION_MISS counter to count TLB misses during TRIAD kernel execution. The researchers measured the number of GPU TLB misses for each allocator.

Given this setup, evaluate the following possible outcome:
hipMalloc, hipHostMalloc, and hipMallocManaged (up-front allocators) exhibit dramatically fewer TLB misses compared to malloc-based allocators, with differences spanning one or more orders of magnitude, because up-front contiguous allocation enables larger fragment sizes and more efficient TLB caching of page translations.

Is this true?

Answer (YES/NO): NO